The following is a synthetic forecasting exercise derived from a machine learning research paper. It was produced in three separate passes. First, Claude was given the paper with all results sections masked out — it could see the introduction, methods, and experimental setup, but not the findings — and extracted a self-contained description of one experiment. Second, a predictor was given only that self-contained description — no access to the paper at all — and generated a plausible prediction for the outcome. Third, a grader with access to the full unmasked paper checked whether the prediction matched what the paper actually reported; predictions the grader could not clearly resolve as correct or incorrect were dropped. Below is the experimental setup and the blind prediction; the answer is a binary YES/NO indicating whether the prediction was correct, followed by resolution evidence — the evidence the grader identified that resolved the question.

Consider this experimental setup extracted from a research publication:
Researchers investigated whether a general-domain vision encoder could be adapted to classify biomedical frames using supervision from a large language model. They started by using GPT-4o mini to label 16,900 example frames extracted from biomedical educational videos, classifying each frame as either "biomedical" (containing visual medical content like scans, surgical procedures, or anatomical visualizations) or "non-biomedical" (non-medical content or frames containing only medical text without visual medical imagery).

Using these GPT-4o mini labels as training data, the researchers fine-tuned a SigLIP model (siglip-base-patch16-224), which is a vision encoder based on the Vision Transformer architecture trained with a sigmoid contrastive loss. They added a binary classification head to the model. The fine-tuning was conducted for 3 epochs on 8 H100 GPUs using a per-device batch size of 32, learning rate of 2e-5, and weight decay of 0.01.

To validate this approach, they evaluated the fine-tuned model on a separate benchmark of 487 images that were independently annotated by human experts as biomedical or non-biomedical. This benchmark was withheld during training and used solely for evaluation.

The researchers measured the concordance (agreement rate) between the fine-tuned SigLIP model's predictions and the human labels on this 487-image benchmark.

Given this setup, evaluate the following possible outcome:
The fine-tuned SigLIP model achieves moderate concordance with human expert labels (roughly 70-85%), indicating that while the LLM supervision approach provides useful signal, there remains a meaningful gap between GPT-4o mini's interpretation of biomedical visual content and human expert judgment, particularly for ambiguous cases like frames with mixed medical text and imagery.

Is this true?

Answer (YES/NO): NO